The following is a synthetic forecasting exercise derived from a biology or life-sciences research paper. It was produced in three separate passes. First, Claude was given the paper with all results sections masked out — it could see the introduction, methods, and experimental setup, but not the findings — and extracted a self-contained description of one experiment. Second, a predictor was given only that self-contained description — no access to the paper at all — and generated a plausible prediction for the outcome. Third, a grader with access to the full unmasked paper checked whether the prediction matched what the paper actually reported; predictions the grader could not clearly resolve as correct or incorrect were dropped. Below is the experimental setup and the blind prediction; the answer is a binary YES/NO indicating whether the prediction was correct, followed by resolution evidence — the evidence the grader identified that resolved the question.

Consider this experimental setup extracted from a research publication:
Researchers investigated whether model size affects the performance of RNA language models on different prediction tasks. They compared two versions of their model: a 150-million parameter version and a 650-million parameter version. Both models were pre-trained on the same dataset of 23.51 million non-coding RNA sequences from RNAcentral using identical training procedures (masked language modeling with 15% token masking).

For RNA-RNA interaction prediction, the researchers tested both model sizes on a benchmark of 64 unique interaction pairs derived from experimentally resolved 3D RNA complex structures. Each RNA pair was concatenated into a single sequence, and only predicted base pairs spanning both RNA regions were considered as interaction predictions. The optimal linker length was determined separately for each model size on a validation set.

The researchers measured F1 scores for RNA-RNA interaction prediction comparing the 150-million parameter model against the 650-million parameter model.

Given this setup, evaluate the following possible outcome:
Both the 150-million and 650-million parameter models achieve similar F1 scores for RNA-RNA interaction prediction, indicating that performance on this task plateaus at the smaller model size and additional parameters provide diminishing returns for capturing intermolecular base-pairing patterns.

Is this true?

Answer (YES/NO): NO